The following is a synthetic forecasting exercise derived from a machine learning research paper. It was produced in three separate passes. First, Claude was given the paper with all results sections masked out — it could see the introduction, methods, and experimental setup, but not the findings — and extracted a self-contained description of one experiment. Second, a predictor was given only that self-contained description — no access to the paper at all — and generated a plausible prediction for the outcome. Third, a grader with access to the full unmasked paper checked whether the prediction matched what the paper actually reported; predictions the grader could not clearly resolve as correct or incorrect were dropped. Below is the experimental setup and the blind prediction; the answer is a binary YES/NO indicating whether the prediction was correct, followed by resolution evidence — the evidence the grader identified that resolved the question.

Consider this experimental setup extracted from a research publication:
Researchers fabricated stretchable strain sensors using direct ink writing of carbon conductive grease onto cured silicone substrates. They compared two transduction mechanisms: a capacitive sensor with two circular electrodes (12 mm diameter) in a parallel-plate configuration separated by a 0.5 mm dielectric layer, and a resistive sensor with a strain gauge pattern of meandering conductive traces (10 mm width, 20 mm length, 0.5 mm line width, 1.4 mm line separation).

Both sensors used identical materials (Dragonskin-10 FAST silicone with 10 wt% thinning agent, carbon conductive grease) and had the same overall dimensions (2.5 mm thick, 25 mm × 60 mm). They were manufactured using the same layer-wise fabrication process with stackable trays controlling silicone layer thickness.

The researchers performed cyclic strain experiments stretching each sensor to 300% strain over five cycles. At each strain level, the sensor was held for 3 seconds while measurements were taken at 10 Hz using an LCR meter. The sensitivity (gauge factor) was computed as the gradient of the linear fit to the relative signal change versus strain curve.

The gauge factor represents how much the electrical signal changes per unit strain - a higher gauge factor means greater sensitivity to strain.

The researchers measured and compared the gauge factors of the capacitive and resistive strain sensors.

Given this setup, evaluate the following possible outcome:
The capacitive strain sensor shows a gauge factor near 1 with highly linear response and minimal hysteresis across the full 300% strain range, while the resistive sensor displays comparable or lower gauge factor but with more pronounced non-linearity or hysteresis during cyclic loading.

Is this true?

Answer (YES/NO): NO